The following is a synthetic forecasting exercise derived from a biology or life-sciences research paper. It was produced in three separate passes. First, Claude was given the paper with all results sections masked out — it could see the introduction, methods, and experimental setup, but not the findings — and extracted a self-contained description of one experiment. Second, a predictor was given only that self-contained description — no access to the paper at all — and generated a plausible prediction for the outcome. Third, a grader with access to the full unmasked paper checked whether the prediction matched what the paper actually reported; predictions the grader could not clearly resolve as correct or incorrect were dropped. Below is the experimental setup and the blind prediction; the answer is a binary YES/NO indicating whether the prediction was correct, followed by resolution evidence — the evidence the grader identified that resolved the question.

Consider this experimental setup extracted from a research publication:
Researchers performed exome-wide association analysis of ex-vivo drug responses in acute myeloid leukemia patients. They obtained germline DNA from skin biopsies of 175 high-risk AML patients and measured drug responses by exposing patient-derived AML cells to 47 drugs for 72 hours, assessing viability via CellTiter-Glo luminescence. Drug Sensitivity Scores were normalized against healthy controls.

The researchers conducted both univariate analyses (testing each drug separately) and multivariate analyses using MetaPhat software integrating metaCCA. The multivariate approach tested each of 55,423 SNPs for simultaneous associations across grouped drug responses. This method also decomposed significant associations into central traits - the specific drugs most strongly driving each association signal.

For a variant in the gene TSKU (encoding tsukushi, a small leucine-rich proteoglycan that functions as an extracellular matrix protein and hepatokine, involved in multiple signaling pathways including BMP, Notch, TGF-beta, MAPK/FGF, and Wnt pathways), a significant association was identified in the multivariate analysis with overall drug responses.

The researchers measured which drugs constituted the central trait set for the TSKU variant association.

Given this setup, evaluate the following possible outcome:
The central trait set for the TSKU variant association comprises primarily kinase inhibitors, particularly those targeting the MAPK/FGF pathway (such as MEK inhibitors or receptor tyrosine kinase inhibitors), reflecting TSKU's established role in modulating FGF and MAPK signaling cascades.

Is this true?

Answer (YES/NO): NO